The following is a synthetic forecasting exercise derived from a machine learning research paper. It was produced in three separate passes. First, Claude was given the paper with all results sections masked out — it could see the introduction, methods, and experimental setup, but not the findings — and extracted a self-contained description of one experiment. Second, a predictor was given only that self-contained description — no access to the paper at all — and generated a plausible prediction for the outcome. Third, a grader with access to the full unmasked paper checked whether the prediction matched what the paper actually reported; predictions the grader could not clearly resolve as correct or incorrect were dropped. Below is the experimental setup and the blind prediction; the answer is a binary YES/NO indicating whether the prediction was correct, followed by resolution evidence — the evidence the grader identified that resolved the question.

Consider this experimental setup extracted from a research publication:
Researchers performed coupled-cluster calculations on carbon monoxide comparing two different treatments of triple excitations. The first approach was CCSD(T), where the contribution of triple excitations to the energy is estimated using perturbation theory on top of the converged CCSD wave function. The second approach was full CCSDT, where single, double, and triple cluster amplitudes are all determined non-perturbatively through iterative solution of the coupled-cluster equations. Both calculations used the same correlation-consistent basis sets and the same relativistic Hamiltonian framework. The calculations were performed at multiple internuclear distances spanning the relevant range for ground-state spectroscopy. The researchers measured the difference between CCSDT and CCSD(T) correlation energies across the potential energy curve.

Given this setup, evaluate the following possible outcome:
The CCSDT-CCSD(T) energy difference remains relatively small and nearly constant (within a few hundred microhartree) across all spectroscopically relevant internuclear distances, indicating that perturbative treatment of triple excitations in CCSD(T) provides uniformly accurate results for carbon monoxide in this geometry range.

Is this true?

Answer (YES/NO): NO